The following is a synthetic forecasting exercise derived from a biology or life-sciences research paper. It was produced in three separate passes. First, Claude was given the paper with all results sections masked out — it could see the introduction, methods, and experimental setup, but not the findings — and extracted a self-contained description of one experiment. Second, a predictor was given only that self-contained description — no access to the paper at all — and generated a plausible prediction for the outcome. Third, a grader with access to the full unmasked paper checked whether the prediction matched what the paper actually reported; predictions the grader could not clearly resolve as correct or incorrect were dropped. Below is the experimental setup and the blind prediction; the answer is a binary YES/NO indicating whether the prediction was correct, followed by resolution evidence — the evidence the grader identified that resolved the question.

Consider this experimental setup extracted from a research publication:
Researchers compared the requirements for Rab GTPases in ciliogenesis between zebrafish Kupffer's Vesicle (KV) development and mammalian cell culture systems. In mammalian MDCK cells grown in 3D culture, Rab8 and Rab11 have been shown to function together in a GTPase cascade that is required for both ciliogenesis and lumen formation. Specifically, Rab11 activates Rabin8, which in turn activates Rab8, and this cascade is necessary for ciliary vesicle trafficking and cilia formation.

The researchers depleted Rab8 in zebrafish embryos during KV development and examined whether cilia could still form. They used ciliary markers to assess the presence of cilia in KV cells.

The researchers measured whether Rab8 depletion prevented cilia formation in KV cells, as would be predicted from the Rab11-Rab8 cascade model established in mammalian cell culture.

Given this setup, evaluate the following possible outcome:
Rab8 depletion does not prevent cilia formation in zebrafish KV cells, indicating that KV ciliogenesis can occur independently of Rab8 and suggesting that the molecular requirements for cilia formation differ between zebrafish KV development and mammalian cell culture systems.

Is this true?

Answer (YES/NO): YES